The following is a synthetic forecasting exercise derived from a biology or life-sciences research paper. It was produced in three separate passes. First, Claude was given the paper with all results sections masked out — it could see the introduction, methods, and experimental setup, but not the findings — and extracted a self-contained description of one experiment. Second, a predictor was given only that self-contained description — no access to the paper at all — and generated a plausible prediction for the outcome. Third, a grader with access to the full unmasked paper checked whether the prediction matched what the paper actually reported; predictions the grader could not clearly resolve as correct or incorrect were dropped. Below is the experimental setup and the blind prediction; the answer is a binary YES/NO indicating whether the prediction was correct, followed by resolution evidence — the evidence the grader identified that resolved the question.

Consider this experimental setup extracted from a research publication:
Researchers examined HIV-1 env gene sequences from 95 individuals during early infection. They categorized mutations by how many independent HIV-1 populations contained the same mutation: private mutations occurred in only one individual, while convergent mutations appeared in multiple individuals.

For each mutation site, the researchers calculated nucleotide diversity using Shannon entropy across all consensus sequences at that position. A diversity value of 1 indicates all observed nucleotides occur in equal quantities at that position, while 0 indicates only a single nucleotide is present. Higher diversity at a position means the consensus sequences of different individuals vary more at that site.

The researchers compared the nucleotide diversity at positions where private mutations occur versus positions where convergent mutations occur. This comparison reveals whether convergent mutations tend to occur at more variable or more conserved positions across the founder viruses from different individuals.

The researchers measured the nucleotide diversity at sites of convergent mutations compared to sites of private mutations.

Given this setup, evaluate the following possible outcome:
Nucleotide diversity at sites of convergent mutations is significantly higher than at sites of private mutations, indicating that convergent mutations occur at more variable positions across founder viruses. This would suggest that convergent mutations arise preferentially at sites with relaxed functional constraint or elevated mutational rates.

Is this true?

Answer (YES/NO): NO